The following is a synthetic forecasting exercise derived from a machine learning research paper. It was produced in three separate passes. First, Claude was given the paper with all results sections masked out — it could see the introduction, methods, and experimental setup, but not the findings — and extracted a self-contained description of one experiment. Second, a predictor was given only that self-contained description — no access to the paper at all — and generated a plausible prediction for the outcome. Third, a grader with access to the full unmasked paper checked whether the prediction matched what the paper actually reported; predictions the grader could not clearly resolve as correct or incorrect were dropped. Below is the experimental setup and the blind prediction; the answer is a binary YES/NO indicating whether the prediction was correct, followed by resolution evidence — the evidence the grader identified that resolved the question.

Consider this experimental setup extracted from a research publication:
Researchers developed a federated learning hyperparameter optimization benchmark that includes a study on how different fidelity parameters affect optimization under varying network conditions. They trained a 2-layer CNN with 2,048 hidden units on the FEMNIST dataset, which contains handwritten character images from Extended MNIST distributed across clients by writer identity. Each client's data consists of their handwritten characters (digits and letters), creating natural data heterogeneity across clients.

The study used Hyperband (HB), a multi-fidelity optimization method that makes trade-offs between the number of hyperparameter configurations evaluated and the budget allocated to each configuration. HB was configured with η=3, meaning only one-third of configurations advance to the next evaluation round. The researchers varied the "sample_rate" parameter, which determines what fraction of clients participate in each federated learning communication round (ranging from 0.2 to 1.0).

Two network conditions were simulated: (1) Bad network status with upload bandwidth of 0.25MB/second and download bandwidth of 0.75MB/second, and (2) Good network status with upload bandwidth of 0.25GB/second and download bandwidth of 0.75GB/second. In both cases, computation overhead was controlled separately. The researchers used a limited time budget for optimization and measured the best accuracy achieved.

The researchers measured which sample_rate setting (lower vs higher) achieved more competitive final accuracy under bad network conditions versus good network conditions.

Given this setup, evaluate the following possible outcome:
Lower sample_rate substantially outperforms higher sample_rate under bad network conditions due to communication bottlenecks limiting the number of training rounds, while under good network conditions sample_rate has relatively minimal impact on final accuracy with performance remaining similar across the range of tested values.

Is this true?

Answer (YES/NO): NO